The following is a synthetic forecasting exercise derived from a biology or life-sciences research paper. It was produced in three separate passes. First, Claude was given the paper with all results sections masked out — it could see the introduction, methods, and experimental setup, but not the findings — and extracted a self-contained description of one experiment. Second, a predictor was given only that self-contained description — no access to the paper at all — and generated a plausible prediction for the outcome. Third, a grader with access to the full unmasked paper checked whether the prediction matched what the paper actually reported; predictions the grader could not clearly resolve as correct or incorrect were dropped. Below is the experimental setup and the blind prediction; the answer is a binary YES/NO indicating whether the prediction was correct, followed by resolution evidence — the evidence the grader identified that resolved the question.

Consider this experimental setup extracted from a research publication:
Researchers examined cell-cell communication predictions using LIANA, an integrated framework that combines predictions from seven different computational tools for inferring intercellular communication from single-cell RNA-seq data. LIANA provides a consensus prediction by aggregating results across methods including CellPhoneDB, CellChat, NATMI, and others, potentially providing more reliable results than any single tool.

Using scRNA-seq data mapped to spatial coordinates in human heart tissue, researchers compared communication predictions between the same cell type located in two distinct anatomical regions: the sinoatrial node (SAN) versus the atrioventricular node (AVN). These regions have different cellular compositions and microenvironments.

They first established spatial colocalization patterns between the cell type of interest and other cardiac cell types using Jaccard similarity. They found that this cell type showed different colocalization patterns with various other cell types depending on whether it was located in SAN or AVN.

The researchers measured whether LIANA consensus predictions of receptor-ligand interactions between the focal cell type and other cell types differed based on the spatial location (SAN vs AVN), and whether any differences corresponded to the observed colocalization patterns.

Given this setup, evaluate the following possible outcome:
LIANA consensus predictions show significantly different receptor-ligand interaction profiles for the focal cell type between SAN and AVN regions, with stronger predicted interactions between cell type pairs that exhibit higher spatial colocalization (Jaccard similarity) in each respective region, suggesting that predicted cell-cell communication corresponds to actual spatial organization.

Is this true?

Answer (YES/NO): NO